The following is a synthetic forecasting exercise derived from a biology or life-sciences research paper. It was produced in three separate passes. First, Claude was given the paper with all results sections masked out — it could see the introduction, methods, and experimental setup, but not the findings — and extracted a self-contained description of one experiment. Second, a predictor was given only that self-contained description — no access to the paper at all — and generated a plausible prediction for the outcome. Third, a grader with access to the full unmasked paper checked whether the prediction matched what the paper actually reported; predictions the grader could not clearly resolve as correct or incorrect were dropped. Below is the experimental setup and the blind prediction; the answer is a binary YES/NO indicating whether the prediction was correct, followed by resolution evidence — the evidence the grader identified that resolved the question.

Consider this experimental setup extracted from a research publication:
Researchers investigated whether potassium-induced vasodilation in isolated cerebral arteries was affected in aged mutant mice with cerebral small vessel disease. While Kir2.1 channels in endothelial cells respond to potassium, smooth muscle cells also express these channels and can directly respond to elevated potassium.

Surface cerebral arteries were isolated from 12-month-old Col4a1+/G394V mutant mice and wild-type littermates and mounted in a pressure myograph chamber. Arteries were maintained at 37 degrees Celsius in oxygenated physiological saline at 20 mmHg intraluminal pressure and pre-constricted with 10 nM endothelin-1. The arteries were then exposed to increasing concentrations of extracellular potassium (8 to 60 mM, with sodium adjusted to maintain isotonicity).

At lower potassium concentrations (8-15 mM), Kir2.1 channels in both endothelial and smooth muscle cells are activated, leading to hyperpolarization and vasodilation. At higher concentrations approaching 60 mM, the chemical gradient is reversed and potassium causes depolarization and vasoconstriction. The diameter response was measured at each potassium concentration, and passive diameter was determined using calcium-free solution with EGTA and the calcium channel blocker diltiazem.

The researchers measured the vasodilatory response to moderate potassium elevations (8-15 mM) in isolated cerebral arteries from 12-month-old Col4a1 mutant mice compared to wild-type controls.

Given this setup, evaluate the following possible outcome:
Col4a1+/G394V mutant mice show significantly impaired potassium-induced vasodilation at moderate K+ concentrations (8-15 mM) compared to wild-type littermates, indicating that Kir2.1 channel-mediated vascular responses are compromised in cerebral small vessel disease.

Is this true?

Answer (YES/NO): YES